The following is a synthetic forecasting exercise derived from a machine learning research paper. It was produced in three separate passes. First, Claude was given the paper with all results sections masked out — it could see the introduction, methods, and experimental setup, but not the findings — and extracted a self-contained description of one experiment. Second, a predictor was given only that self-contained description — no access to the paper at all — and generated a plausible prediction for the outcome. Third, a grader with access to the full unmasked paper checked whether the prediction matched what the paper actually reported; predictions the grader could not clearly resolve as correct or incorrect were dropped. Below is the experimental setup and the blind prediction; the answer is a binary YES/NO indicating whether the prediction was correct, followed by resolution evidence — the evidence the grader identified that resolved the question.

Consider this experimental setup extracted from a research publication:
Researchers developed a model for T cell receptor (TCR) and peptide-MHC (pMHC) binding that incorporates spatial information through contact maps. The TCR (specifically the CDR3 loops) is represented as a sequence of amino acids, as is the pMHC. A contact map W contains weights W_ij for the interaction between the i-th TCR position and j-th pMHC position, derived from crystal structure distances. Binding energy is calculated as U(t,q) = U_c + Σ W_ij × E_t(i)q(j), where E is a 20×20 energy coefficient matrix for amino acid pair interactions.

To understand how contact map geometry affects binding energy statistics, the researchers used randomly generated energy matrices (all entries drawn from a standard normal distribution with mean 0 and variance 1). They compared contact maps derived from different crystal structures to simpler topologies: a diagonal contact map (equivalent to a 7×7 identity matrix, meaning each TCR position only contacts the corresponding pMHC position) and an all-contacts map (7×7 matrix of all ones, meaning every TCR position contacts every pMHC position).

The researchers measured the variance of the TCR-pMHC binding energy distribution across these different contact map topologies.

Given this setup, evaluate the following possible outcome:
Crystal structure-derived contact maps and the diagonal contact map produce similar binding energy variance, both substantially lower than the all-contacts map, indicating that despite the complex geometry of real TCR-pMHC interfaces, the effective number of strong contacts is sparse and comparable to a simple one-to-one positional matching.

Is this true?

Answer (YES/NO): NO